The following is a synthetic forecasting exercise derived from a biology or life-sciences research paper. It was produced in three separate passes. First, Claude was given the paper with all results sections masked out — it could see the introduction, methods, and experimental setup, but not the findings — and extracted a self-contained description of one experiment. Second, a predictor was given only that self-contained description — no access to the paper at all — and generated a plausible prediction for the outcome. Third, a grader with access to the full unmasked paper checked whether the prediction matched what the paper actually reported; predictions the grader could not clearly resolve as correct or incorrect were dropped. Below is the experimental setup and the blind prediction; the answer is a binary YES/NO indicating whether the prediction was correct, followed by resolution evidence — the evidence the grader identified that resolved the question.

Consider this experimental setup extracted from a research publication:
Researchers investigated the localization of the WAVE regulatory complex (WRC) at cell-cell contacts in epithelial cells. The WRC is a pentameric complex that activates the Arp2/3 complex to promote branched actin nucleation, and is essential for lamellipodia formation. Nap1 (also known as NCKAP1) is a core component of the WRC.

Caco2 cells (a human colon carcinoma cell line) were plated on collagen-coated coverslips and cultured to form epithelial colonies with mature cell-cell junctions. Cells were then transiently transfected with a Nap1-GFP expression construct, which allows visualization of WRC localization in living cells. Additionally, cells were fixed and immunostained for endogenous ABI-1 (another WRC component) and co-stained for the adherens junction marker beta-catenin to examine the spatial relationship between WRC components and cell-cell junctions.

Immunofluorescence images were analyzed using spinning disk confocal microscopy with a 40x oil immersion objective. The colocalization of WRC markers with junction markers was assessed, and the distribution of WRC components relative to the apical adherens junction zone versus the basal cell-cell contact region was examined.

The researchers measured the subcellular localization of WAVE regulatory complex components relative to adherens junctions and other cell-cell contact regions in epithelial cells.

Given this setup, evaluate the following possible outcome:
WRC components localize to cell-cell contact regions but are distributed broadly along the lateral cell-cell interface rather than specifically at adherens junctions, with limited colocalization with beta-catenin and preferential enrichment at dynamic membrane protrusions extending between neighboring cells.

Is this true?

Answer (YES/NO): NO